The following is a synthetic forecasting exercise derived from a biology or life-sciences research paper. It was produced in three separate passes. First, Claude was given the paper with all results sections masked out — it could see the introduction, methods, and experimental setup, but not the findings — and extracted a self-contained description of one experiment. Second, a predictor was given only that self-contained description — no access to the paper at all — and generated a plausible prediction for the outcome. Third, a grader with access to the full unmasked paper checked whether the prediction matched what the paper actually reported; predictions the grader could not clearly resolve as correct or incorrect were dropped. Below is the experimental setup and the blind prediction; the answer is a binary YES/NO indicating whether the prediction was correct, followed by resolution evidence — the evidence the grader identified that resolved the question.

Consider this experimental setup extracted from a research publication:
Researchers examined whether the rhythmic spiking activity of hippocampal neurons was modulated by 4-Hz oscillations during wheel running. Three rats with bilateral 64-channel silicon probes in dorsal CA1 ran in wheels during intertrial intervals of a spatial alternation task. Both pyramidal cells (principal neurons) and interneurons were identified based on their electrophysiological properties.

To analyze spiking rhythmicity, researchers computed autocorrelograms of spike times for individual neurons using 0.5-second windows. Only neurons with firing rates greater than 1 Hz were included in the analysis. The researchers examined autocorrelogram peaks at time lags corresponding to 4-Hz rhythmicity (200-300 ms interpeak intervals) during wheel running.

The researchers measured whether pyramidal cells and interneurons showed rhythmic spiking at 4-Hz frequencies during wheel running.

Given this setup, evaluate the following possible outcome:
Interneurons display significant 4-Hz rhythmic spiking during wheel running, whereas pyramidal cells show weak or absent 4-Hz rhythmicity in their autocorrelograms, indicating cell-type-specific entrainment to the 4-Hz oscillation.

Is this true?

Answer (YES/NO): NO